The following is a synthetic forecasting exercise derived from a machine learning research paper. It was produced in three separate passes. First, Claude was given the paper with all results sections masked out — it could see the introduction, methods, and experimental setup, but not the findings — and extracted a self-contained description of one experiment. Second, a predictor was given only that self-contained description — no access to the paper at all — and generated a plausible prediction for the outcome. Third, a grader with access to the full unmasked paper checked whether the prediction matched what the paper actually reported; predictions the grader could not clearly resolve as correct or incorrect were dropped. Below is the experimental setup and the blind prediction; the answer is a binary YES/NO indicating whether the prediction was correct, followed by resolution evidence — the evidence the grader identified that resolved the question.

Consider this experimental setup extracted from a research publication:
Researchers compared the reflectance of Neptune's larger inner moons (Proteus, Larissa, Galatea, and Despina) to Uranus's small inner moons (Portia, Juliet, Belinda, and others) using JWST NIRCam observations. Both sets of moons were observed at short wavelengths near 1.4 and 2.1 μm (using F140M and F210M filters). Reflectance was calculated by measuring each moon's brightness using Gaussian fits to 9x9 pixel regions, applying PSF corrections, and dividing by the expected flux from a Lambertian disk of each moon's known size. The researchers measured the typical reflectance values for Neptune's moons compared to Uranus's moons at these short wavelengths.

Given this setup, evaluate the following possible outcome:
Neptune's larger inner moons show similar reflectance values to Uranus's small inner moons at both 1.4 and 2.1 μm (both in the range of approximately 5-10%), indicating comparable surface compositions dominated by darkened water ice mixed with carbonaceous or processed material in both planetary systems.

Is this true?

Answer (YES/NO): NO